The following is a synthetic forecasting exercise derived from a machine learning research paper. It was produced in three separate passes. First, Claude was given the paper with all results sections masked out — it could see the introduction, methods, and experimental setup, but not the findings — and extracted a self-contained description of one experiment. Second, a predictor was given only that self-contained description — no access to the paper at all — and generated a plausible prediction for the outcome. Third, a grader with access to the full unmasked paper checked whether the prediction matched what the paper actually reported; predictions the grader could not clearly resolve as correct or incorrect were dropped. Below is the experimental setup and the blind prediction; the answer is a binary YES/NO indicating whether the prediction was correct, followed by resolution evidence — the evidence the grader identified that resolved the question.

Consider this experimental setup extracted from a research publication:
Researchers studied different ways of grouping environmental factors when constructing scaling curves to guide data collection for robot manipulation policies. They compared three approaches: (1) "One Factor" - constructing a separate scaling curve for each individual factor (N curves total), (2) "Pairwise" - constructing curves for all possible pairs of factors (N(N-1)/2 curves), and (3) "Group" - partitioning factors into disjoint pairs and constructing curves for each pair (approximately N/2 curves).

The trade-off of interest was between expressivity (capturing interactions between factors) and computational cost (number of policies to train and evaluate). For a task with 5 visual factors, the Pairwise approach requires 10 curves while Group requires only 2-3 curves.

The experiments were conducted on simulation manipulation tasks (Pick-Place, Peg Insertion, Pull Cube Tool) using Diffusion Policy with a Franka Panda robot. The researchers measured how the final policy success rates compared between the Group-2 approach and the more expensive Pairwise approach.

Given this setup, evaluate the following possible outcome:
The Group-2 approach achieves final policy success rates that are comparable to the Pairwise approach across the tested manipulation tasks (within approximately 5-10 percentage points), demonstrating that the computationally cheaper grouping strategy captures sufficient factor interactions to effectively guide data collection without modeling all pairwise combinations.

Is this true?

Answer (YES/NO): NO